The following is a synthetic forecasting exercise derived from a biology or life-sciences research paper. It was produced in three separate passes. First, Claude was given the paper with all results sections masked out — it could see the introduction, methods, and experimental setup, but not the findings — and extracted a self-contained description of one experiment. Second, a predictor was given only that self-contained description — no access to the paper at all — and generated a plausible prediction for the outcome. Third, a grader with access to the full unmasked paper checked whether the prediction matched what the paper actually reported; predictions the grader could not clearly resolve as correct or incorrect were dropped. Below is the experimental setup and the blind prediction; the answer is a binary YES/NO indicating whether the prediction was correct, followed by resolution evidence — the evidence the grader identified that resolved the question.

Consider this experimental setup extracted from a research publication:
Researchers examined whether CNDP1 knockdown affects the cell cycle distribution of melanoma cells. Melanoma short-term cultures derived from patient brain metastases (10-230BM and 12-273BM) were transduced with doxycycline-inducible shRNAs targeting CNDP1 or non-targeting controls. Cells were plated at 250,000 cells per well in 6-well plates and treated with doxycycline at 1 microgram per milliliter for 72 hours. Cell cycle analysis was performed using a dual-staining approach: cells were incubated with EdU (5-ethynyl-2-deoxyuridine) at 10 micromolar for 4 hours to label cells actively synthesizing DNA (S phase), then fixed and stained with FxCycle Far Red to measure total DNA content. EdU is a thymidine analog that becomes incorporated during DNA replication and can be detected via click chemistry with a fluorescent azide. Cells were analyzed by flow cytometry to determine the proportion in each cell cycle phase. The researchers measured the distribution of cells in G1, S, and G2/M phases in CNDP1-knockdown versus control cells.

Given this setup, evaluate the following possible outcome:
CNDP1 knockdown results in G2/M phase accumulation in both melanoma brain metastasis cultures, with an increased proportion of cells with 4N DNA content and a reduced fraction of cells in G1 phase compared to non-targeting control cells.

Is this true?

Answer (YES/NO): NO